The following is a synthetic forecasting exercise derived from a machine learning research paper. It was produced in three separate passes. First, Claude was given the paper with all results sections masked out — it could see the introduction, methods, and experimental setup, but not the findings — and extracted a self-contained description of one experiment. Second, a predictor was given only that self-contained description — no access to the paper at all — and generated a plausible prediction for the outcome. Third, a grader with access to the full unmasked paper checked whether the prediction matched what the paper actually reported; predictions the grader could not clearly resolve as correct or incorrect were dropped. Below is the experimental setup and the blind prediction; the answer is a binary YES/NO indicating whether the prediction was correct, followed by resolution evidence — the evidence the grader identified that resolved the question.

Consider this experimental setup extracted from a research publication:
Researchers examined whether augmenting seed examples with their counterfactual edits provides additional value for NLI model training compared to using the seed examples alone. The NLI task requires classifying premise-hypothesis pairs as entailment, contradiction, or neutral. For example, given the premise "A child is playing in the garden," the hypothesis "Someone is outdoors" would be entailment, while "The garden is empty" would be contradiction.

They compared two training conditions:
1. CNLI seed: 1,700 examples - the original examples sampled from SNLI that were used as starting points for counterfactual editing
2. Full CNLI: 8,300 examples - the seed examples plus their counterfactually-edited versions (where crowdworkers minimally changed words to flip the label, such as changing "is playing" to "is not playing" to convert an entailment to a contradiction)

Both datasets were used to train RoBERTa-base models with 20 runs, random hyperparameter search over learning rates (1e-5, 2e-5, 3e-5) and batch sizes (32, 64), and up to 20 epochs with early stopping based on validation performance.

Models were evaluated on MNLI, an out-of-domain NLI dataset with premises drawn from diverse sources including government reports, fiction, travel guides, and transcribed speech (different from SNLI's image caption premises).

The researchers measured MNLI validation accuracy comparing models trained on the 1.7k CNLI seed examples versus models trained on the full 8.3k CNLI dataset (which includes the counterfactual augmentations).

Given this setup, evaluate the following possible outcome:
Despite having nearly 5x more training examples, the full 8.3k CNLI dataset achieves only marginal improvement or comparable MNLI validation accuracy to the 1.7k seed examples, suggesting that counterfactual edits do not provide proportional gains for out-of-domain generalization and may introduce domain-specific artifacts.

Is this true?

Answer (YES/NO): NO